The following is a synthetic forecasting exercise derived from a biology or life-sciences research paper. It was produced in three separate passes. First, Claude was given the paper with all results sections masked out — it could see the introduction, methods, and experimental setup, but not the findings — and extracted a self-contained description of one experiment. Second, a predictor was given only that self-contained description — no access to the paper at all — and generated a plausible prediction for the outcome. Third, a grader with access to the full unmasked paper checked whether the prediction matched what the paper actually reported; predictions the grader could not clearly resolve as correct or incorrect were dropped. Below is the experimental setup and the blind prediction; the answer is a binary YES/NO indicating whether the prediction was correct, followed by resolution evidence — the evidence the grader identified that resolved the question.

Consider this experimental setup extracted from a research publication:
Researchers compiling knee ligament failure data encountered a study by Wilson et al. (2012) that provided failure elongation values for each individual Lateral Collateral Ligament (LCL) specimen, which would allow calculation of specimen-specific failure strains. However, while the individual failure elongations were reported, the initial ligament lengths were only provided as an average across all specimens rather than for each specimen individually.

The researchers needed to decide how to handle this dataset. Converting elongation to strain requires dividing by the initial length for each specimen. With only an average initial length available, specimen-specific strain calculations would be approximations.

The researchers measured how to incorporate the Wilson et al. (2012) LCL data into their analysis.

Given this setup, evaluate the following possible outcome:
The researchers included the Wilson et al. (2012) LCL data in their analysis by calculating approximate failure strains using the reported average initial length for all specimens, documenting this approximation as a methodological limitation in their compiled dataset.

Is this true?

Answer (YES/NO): NO